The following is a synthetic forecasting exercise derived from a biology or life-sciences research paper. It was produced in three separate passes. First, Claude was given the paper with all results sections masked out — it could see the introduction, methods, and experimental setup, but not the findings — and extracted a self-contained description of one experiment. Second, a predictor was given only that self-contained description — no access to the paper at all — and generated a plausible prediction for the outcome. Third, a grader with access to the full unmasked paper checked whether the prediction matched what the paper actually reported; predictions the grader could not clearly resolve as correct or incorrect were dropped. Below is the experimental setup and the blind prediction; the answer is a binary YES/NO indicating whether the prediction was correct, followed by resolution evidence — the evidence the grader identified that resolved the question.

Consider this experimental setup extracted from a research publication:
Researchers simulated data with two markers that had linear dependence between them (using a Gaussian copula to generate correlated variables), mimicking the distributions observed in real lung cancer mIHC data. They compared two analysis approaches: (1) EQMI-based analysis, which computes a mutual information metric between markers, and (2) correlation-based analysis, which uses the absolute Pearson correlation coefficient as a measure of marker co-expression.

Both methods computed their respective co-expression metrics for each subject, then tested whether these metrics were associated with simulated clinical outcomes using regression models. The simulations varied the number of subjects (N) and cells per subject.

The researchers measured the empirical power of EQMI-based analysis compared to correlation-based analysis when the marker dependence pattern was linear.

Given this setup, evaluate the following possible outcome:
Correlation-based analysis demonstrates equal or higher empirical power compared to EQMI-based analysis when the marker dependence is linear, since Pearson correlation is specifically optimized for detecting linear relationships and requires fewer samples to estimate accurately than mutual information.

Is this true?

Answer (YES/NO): YES